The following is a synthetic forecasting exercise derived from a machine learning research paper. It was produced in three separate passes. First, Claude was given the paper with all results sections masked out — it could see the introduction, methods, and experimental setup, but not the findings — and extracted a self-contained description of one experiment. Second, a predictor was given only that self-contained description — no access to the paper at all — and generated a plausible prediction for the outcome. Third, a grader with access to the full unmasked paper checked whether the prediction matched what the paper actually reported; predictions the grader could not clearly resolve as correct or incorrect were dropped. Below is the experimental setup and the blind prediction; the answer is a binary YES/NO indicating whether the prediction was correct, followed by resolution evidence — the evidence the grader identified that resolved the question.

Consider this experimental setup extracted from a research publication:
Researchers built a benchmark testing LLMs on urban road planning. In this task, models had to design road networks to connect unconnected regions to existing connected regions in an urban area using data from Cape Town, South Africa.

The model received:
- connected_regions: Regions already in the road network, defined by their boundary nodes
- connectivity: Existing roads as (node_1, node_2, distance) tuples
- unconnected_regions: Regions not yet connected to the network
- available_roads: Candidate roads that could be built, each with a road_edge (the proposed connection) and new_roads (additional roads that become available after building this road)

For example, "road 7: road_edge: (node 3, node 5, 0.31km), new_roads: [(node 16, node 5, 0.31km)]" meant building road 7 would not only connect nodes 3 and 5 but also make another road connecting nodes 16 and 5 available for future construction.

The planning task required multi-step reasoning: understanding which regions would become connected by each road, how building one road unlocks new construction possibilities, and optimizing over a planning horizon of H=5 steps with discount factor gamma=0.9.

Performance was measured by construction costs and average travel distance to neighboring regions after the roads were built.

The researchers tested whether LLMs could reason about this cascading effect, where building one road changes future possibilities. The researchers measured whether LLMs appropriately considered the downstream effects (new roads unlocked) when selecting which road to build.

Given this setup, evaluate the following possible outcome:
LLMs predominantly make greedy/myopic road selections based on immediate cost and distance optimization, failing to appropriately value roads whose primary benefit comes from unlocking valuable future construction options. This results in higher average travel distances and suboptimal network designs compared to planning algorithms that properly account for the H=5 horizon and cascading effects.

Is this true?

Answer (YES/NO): NO